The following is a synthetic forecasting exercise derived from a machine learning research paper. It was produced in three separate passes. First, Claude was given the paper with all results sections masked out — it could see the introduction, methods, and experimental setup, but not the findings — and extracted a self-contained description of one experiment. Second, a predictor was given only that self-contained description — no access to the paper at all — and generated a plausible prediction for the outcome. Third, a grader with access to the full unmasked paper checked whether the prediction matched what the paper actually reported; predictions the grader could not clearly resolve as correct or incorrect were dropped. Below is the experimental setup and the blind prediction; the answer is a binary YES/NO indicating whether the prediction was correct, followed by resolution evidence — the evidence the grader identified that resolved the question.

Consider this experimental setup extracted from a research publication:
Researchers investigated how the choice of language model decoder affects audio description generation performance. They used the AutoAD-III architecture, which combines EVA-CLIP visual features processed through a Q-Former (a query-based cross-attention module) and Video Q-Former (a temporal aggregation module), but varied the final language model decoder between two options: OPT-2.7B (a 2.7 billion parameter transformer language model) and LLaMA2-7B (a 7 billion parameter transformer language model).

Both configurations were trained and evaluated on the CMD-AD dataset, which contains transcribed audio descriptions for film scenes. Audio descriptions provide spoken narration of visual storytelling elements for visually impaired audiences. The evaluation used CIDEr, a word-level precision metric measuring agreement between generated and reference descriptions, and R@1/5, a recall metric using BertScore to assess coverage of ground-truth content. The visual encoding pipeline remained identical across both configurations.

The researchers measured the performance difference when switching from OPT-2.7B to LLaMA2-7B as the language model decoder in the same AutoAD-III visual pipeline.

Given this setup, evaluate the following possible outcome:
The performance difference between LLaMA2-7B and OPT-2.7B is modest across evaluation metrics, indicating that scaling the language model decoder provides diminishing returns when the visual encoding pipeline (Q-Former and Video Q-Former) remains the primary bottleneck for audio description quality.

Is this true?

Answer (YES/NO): NO